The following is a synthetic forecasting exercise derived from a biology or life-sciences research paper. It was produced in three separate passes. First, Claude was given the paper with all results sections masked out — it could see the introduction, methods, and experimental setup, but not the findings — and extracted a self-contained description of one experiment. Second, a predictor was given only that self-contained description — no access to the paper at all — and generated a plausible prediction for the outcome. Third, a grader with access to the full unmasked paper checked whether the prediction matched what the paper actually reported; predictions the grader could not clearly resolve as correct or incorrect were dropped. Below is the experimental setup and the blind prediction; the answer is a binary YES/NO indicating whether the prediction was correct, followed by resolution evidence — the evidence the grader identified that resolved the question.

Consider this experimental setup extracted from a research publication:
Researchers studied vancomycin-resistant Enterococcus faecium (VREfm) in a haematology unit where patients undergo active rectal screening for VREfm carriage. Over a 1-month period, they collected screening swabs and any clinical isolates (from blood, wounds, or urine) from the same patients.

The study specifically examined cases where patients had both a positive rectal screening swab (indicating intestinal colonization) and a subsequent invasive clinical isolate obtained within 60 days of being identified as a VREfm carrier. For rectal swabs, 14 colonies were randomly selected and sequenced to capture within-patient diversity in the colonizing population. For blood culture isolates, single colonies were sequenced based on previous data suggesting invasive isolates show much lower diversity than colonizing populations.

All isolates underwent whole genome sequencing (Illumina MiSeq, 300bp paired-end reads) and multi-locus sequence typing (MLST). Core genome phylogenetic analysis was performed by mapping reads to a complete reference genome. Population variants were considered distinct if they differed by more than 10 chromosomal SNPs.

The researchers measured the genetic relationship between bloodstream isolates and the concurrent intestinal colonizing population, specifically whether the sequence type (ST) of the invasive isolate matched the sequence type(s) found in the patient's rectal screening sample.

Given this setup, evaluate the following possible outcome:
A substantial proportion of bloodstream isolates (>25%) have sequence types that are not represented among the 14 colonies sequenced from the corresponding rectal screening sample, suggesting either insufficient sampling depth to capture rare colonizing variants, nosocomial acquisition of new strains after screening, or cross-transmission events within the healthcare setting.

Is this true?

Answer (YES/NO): NO